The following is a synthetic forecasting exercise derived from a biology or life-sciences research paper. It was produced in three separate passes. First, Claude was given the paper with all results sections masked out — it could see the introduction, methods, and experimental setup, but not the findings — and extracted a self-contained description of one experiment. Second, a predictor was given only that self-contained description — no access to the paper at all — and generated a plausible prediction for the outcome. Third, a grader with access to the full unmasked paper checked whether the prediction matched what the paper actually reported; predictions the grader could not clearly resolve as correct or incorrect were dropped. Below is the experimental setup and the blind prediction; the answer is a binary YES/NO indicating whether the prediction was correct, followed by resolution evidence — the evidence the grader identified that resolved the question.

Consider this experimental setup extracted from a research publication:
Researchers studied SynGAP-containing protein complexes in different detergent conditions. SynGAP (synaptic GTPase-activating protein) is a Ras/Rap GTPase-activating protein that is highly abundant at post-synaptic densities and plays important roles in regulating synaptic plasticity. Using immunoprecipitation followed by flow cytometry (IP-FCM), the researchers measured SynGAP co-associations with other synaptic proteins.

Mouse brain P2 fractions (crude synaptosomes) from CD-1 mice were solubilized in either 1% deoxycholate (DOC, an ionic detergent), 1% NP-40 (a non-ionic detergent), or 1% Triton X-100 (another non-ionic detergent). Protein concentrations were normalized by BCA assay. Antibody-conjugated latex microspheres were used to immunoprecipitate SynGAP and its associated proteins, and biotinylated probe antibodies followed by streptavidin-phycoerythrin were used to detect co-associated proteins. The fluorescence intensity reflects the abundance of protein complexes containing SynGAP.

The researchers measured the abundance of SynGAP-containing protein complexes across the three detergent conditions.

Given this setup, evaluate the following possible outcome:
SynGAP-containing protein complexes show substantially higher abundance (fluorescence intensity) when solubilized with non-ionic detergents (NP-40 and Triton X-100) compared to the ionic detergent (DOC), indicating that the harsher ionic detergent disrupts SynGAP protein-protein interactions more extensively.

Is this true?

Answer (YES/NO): NO